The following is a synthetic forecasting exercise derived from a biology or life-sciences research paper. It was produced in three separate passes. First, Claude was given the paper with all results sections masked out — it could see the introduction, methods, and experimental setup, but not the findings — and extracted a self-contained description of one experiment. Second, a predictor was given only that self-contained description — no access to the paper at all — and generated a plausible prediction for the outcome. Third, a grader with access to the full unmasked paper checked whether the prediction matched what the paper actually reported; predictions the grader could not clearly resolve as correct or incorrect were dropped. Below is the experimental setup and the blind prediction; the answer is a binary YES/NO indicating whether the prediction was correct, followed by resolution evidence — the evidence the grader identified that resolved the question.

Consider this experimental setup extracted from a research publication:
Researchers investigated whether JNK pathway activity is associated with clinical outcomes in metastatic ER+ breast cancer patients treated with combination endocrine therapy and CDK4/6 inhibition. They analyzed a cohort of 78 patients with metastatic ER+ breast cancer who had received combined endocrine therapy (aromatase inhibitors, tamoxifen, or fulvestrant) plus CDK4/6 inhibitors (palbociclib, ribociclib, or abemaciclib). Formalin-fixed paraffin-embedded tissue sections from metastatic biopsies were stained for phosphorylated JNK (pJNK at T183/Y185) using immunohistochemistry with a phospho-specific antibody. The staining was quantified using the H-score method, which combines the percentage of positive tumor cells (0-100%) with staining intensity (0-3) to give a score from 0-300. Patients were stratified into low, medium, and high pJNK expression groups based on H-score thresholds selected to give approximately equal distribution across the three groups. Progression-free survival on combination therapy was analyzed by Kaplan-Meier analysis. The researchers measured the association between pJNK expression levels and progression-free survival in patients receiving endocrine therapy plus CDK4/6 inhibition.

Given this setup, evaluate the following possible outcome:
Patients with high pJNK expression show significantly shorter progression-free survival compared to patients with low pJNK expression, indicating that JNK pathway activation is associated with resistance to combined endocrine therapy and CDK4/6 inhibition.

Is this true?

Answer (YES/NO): NO